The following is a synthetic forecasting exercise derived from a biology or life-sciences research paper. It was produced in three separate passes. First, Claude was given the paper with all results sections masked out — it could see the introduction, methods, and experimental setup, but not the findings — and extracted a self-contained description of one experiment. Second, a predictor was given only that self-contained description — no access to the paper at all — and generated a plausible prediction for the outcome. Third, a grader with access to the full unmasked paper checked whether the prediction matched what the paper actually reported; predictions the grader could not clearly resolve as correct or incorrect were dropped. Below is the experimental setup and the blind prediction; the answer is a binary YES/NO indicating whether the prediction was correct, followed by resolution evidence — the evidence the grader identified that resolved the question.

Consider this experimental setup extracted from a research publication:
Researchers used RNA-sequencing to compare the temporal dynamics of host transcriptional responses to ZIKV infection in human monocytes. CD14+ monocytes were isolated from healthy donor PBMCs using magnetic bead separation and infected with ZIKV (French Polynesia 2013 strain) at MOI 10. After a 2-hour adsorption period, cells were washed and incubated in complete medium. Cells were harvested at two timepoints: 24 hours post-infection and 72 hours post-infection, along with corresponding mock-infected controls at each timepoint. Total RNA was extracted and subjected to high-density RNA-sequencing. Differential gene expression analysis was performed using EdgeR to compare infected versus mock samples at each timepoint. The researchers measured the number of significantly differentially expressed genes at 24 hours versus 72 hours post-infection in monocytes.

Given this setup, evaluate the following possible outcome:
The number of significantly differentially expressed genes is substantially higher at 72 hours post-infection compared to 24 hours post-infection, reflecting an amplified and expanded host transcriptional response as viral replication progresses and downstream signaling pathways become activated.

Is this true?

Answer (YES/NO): NO